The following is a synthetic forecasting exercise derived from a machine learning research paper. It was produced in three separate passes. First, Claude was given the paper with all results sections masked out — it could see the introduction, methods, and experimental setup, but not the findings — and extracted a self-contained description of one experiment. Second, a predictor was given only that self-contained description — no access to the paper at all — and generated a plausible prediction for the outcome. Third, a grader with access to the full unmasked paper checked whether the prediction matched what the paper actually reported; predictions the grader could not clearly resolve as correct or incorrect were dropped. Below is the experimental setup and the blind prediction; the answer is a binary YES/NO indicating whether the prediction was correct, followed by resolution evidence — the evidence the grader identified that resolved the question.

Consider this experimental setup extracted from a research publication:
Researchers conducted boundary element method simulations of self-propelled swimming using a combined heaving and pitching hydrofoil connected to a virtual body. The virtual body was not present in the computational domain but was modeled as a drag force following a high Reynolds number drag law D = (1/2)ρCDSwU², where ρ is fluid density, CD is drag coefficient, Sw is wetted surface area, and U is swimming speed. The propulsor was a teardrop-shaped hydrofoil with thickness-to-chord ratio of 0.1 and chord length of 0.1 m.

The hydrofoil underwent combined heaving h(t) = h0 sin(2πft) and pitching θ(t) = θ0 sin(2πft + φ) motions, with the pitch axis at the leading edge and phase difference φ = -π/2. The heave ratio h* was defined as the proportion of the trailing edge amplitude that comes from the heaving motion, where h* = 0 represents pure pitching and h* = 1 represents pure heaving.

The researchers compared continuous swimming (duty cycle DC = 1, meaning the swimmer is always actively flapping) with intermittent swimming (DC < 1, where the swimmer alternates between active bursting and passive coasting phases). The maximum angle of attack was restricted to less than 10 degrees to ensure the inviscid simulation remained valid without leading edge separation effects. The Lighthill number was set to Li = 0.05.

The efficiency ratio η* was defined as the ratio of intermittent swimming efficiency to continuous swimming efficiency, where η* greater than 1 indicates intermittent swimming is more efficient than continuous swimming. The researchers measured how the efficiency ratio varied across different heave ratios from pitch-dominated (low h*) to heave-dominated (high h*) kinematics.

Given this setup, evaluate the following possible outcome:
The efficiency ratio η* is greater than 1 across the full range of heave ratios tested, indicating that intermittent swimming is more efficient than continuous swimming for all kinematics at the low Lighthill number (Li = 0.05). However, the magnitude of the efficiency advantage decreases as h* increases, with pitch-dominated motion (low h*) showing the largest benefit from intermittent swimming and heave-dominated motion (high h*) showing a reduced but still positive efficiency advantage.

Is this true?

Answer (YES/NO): NO